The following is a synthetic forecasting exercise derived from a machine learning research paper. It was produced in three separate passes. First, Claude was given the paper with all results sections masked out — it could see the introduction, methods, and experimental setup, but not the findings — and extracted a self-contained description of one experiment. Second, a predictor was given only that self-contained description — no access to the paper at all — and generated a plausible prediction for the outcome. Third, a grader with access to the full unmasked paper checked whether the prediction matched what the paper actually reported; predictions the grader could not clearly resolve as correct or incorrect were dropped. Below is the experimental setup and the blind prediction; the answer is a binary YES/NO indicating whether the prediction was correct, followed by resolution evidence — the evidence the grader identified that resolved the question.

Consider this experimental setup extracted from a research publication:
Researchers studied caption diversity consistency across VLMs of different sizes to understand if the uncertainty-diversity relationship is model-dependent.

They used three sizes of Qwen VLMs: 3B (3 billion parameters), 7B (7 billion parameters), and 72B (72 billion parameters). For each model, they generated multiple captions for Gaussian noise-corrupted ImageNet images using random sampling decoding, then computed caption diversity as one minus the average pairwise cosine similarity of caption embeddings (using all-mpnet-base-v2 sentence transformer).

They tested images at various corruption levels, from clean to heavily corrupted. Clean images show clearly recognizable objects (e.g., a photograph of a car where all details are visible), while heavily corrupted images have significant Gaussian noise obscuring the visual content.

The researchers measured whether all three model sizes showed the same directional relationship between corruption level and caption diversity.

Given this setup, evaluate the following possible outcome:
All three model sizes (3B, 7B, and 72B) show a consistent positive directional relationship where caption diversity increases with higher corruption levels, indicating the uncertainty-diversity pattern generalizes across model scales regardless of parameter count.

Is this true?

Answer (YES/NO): YES